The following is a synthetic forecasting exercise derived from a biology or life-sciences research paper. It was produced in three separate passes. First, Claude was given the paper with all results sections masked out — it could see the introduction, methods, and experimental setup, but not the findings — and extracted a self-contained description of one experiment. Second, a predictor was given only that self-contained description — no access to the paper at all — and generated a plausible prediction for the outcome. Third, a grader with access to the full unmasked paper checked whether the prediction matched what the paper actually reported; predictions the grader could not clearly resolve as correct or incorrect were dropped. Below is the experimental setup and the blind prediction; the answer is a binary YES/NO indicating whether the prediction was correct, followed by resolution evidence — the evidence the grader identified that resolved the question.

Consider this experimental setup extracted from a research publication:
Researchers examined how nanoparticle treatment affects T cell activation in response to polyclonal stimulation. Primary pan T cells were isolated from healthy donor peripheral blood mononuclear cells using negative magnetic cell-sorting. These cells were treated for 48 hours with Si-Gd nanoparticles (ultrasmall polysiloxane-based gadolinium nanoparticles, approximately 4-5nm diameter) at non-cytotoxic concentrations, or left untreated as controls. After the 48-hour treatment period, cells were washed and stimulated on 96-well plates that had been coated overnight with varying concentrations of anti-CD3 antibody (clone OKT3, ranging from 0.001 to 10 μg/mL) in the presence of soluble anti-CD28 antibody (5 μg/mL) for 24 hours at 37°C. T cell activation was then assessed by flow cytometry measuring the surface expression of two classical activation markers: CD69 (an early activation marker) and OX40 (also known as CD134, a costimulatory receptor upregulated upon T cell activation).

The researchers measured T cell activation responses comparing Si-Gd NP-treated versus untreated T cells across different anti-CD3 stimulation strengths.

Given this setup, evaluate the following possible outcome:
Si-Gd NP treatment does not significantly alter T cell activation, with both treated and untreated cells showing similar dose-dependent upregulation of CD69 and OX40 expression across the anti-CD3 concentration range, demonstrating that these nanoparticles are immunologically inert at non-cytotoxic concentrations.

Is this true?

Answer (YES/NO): NO